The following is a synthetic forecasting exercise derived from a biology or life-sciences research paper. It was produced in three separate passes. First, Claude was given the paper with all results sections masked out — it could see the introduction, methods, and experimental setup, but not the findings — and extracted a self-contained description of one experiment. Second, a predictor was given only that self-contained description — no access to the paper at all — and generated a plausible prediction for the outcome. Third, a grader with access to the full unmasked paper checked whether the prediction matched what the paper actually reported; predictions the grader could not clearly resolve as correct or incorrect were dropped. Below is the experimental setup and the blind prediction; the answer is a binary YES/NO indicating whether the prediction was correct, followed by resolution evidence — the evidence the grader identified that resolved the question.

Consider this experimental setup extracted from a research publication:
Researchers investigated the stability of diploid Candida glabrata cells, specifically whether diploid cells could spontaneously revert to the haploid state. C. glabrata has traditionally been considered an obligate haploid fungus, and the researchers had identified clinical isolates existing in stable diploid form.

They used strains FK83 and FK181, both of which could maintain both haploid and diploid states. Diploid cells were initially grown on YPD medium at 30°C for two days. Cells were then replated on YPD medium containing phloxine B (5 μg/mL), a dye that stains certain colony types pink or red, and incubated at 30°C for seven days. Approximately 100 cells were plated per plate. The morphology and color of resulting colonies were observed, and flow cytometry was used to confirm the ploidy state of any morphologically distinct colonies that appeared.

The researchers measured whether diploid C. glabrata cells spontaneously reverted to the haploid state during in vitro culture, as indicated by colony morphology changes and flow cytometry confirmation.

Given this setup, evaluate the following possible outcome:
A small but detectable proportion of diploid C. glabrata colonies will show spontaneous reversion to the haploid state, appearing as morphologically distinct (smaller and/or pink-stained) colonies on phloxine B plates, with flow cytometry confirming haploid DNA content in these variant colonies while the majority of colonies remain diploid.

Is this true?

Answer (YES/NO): NO